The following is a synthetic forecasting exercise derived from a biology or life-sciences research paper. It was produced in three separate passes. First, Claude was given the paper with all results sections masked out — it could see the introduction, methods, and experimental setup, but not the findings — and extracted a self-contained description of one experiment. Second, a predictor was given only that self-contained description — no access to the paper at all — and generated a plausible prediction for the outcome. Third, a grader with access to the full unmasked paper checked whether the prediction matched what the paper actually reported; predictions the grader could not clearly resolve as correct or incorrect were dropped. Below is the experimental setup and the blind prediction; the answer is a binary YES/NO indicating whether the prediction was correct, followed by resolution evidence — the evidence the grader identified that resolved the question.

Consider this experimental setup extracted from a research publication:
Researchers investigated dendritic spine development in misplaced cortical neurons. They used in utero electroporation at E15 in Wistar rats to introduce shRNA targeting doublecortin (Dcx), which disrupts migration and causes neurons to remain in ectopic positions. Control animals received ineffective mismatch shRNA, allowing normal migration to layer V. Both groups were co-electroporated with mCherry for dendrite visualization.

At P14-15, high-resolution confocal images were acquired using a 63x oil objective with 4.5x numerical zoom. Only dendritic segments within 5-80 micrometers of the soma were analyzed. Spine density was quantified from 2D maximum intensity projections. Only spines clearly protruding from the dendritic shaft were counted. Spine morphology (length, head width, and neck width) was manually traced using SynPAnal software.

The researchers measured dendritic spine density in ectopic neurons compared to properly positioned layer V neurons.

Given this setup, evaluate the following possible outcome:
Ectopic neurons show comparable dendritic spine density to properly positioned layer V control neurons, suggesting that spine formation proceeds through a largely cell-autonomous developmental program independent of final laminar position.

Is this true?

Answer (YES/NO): NO